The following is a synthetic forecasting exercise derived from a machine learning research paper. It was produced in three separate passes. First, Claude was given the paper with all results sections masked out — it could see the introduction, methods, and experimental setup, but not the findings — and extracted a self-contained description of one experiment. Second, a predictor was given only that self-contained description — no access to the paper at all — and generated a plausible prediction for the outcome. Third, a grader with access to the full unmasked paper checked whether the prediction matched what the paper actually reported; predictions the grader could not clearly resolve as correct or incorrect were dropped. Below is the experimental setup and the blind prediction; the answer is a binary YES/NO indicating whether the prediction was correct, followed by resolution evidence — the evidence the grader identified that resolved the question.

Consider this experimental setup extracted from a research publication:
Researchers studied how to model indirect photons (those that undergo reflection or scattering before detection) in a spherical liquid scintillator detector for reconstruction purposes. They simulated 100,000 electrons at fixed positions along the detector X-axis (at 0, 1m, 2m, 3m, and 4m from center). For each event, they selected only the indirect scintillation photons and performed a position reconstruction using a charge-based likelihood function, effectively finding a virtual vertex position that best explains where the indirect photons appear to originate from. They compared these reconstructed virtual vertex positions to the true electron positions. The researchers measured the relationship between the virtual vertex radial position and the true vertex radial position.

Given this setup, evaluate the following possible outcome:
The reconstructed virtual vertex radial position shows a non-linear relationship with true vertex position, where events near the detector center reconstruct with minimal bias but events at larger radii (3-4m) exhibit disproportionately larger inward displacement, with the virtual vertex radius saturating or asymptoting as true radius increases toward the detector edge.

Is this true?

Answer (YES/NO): NO